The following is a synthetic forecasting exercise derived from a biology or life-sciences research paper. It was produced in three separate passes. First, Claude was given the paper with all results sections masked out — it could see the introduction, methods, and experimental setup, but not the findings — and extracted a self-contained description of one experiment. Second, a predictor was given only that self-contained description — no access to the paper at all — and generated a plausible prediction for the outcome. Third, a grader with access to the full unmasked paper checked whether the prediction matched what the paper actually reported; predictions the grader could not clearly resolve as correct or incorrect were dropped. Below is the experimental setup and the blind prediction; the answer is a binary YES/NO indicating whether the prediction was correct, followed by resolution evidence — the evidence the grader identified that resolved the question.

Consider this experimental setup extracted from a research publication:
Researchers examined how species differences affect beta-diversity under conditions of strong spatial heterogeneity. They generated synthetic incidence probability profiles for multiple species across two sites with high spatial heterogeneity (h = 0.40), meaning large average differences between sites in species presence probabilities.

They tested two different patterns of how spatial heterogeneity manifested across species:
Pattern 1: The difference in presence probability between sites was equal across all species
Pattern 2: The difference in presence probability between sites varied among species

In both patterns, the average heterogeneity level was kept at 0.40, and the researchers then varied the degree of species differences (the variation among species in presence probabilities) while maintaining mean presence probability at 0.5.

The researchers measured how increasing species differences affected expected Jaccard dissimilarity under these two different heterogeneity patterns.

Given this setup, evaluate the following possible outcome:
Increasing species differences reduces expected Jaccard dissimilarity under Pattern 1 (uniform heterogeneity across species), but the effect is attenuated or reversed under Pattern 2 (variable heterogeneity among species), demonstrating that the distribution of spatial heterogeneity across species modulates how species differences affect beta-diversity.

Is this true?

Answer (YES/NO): YES